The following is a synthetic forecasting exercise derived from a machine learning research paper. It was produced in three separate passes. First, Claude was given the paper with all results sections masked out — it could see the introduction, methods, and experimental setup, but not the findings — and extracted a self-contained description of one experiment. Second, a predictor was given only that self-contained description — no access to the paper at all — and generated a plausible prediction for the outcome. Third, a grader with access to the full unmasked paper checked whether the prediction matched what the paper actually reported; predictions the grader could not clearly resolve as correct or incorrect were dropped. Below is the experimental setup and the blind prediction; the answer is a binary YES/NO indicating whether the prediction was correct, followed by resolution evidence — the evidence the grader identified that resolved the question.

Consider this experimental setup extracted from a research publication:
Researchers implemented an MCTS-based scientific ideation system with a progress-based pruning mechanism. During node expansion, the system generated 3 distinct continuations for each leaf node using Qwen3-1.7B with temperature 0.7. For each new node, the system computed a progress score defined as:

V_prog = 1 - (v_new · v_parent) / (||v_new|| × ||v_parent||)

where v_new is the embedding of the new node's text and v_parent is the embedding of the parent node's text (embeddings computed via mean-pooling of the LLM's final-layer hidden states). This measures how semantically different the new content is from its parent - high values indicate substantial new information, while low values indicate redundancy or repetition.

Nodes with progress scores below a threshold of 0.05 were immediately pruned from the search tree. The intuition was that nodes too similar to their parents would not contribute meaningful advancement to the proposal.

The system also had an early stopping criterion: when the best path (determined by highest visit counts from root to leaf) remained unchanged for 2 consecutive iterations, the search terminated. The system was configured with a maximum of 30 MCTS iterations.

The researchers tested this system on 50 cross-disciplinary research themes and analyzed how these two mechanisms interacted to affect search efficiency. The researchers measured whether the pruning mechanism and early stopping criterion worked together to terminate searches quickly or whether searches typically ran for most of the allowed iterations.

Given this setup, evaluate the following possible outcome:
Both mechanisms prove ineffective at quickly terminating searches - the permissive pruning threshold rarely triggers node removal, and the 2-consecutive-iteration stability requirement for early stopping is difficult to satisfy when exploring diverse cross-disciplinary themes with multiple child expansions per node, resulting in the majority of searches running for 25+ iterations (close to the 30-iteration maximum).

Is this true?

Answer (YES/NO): NO